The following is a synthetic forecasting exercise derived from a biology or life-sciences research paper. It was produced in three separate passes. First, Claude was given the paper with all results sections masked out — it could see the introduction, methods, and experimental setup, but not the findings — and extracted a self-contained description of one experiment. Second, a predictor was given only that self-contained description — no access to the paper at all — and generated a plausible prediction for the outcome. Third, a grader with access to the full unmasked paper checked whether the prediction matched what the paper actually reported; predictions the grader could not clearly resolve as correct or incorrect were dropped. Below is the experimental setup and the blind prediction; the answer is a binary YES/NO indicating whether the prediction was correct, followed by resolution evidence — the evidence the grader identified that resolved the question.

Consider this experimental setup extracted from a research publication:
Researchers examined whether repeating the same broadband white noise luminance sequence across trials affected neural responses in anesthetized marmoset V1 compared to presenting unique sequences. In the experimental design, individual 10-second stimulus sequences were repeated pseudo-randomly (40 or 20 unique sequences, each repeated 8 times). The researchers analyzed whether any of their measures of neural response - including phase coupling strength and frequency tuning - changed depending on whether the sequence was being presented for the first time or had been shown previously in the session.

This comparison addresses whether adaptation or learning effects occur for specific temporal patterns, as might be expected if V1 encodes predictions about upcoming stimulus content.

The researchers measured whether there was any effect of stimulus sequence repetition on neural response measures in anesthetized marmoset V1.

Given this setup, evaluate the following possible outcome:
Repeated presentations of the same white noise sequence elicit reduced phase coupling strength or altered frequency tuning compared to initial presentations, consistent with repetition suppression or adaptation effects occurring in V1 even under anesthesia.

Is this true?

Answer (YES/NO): NO